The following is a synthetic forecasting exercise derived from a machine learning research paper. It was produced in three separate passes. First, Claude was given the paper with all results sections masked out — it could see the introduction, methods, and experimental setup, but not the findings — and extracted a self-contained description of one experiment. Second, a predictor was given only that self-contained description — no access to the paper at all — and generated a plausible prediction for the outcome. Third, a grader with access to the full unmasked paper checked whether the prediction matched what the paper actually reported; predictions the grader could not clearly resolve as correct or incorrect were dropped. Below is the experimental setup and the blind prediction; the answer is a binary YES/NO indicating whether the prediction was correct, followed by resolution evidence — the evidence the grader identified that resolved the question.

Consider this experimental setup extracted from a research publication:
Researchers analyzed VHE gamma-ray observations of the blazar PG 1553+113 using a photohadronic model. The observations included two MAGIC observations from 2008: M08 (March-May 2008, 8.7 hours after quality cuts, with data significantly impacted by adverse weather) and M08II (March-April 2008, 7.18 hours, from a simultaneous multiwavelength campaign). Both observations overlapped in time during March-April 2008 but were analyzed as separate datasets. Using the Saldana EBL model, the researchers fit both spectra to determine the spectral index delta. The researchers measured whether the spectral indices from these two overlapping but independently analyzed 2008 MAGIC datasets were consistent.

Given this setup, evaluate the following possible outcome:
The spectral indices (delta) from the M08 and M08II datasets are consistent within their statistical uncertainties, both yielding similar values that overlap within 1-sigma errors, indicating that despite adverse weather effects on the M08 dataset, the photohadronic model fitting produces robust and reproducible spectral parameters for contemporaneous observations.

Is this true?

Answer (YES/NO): YES